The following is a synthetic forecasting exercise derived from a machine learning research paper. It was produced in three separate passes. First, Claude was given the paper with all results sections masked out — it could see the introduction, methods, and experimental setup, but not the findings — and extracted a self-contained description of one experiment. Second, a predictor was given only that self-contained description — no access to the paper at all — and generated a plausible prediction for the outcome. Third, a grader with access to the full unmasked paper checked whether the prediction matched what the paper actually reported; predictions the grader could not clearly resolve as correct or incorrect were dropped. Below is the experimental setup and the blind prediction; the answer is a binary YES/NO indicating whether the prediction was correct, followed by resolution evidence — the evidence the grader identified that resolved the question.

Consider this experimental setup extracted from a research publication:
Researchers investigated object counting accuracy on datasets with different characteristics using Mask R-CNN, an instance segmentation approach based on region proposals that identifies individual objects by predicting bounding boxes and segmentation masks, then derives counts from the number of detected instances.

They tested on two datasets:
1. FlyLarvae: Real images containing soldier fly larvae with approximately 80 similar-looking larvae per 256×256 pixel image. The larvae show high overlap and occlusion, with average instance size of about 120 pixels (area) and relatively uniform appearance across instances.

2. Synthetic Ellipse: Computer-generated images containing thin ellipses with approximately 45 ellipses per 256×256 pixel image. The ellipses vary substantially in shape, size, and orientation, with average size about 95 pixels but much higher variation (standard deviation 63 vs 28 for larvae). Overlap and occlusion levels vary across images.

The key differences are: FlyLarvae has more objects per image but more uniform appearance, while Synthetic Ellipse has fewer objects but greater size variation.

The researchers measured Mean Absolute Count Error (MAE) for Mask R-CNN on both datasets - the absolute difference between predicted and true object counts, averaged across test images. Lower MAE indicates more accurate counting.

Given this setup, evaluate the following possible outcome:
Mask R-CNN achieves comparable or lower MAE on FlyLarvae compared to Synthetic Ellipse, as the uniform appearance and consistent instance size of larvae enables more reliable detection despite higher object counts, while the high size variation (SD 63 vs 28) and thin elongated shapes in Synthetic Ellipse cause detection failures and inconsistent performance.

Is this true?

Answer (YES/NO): NO